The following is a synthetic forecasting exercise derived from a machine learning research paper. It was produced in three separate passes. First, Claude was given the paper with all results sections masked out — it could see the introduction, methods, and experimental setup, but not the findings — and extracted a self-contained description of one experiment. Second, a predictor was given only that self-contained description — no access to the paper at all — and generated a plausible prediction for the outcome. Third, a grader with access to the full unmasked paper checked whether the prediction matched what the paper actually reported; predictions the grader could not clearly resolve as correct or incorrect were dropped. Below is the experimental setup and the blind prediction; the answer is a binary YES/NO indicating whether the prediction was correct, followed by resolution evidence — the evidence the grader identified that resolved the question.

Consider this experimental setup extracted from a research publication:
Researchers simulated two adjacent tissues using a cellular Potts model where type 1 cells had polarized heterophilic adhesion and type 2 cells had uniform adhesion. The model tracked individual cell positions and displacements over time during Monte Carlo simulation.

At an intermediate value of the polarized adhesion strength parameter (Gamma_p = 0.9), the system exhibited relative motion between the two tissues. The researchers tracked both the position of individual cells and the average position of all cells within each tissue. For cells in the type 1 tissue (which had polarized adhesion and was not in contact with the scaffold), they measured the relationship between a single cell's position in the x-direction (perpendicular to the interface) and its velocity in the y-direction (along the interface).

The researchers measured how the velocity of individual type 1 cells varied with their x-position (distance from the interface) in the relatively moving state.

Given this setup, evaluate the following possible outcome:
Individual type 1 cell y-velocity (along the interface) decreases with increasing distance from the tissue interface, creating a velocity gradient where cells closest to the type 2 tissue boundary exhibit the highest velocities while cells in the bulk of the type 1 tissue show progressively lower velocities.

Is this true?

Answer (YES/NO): YES